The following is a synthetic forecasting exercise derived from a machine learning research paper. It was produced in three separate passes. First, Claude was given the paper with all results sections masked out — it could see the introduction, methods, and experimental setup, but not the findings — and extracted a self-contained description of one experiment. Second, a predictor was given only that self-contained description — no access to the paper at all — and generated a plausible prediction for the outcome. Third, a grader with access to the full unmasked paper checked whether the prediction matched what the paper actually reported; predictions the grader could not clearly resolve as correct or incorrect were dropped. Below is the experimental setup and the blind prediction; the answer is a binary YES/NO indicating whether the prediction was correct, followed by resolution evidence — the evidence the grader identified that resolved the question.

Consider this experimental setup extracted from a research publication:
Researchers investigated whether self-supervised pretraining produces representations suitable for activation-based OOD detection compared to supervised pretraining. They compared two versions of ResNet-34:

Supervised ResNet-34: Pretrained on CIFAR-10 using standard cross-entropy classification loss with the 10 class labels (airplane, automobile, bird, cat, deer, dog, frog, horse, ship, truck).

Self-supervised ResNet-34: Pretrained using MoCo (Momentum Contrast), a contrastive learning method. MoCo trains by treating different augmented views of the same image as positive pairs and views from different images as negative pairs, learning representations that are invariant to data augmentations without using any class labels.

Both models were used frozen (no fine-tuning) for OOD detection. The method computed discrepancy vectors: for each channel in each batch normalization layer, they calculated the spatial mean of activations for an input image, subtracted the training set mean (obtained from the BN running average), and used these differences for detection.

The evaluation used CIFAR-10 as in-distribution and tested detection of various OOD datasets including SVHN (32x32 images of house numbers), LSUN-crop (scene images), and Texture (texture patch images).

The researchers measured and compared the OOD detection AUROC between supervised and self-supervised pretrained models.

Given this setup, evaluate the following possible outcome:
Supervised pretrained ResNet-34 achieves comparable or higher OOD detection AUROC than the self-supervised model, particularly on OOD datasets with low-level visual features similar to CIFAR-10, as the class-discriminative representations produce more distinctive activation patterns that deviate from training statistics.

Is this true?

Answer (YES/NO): NO